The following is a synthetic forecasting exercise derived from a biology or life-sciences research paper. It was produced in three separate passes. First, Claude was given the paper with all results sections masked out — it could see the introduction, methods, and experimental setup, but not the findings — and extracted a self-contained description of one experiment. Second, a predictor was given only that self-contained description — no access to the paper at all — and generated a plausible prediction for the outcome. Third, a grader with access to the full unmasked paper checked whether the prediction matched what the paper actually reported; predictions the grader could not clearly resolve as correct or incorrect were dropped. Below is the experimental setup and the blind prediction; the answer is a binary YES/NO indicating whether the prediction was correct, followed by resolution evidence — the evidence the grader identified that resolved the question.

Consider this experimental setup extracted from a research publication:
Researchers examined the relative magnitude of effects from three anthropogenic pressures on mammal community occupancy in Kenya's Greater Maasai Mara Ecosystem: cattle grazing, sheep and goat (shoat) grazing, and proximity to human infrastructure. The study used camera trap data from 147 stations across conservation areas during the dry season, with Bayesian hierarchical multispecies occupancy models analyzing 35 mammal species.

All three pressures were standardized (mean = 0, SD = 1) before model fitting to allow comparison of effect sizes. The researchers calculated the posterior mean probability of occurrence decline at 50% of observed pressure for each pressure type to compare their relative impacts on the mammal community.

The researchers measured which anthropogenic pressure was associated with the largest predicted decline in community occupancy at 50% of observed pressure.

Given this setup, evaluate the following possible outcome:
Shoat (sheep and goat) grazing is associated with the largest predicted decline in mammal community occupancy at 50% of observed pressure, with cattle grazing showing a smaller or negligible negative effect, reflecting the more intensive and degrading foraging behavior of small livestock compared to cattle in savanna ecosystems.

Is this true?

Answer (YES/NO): YES